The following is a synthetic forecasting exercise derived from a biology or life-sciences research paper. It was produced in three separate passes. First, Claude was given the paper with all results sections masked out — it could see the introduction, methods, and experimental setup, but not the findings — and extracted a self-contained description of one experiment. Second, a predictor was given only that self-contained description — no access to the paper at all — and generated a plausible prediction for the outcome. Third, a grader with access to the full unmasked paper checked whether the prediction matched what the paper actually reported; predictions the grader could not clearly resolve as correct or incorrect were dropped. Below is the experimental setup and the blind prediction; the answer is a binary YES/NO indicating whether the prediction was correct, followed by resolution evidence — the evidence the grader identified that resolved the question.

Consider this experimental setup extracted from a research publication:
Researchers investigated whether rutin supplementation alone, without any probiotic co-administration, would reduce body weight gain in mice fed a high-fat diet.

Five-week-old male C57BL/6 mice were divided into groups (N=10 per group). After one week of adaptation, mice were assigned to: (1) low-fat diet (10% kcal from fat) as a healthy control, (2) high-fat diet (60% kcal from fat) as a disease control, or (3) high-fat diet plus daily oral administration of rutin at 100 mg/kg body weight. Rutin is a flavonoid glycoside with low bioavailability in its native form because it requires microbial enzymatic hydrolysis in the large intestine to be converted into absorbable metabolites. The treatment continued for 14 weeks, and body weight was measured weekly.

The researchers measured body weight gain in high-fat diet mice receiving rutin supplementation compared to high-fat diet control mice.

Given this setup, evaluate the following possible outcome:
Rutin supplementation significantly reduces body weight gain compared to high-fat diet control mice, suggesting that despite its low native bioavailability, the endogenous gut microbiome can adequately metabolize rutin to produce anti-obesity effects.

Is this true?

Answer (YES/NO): YES